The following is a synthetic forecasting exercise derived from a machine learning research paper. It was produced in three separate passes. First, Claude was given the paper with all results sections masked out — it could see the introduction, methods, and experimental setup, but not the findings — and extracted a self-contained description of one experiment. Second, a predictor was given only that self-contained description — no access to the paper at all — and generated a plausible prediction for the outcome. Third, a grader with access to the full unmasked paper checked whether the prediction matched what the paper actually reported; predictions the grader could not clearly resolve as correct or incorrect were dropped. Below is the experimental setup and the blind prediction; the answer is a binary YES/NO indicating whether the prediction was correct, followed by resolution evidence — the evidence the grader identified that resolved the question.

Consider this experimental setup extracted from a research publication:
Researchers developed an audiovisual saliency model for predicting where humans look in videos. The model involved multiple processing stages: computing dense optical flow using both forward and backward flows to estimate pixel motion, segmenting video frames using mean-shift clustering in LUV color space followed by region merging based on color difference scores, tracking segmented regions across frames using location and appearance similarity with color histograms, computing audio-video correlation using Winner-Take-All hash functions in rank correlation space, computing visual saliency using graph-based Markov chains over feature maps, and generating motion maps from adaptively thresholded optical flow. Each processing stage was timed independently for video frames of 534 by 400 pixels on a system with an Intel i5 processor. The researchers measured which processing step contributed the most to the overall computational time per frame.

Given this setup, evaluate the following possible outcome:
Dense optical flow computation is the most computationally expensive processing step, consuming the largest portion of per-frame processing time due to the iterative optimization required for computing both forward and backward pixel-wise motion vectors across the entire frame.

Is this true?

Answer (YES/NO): NO